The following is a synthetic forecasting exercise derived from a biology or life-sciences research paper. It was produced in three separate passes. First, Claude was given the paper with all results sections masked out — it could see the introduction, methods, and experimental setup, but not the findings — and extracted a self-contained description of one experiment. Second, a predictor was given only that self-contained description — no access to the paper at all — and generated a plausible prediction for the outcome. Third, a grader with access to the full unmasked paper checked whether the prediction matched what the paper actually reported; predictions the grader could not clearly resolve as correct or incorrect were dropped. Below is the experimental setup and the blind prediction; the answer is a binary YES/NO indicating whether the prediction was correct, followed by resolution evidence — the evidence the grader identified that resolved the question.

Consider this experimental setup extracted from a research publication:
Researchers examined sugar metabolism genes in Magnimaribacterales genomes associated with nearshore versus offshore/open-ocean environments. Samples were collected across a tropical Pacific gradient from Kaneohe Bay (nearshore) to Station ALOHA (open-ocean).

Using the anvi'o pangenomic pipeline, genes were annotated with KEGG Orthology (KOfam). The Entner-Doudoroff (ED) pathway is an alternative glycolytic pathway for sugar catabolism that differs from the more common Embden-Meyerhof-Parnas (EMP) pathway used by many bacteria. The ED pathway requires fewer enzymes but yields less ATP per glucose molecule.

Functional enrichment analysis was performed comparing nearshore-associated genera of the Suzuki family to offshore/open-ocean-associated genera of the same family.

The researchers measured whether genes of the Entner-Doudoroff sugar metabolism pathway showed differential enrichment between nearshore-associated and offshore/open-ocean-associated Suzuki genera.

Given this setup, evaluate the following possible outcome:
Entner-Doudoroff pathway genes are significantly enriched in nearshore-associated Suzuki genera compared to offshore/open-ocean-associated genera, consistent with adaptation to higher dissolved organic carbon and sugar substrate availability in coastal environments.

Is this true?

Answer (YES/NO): YES